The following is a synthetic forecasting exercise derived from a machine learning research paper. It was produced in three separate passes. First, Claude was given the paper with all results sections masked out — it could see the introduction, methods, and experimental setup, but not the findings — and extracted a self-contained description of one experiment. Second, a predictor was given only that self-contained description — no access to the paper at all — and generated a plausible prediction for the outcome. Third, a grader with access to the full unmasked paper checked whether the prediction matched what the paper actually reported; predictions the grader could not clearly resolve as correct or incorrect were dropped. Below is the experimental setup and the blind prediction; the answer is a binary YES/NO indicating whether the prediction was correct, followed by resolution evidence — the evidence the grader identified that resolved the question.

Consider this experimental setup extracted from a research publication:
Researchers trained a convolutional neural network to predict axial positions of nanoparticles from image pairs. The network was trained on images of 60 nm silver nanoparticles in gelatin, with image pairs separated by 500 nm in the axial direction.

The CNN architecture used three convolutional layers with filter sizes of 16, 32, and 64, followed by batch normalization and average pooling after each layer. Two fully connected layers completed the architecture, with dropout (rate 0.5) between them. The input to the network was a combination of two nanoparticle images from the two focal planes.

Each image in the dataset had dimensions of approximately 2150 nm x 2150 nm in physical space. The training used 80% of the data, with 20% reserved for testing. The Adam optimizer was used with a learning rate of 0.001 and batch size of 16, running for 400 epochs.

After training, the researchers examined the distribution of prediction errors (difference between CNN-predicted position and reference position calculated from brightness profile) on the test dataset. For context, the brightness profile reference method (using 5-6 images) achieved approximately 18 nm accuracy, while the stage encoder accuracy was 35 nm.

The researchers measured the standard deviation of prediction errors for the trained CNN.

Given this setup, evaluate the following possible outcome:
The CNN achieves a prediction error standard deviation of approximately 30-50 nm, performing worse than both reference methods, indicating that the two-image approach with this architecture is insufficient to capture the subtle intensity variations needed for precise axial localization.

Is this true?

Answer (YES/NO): NO